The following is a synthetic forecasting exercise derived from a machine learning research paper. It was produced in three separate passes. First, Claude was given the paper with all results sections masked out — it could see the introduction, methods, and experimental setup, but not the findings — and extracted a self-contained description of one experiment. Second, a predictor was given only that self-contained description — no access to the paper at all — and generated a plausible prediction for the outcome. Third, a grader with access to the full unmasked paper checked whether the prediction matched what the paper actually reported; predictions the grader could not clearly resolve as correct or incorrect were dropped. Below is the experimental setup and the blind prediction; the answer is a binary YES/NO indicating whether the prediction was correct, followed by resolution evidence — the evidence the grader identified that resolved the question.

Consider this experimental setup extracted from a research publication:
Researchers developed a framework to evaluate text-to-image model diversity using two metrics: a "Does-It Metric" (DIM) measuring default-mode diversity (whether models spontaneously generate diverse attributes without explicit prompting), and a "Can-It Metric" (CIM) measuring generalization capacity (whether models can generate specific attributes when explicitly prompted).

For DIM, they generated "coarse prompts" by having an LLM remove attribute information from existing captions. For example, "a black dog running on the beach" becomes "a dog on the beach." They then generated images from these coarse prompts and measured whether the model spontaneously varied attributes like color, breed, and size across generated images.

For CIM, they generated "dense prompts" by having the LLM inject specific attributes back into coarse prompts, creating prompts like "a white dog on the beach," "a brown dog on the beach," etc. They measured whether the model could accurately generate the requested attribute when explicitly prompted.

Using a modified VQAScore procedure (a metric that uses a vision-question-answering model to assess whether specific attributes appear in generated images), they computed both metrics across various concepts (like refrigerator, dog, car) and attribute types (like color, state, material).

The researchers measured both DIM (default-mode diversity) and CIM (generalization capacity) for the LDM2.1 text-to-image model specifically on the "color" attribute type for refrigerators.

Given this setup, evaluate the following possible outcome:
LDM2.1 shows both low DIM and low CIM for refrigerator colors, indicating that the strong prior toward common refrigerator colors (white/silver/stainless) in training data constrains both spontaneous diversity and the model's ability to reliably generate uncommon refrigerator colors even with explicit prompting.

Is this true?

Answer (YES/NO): NO